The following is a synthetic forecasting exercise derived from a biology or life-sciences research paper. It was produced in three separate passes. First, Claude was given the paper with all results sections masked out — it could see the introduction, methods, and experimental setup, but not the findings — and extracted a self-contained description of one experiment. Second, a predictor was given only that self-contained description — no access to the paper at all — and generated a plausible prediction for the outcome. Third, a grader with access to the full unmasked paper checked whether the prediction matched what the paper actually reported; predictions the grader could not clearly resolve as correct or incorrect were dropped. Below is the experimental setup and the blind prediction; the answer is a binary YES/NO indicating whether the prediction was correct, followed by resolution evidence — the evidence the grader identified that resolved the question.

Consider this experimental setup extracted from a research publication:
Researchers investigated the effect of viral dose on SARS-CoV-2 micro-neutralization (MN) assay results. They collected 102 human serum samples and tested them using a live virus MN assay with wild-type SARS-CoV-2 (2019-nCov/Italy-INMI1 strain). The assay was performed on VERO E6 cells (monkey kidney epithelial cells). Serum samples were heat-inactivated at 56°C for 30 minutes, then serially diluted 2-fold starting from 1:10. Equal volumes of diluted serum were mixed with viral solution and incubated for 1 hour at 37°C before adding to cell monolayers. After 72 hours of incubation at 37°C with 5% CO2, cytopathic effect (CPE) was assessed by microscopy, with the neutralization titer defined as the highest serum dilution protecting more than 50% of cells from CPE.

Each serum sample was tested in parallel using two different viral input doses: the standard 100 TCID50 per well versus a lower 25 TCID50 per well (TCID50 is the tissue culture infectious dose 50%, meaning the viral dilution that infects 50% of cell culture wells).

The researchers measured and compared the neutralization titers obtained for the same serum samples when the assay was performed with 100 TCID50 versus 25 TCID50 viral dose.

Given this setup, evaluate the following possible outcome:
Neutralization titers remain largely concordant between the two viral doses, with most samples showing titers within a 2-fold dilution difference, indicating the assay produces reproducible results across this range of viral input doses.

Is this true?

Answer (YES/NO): NO